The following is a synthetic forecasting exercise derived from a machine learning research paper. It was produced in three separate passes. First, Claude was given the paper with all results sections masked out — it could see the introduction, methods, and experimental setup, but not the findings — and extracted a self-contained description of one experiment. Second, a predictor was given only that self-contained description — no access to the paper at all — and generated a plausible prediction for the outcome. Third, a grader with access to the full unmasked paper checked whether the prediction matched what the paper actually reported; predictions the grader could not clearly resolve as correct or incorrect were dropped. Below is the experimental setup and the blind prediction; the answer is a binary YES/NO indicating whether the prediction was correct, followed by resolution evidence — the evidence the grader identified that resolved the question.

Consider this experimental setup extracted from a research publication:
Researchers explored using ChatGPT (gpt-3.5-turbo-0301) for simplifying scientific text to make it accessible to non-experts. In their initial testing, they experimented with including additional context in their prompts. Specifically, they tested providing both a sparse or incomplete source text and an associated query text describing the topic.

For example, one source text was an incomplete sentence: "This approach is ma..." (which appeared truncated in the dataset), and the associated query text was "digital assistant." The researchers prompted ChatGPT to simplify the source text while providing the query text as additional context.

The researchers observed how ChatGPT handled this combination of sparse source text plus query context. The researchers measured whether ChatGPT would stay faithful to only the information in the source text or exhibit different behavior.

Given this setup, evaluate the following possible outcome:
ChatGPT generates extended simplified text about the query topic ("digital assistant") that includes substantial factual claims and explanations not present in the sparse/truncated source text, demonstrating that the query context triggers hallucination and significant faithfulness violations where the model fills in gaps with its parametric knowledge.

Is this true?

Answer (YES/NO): NO